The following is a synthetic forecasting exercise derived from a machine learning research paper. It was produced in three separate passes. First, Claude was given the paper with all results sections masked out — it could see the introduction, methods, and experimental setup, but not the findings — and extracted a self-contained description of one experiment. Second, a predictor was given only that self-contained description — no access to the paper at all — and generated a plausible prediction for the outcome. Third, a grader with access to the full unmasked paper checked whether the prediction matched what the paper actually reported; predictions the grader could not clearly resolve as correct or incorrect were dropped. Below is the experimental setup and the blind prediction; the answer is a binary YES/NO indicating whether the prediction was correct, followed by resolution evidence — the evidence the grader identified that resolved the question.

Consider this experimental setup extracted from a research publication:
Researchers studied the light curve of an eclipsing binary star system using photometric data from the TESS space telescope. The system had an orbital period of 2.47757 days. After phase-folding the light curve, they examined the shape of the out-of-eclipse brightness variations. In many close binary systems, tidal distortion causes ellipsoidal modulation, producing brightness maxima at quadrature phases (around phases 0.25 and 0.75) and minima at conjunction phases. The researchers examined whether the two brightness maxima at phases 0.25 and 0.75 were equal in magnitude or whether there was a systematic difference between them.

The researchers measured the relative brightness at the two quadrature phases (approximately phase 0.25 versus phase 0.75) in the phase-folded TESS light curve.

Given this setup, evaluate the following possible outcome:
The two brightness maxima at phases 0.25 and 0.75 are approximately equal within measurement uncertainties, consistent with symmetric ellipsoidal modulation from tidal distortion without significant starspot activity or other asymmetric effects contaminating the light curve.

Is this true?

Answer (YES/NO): NO